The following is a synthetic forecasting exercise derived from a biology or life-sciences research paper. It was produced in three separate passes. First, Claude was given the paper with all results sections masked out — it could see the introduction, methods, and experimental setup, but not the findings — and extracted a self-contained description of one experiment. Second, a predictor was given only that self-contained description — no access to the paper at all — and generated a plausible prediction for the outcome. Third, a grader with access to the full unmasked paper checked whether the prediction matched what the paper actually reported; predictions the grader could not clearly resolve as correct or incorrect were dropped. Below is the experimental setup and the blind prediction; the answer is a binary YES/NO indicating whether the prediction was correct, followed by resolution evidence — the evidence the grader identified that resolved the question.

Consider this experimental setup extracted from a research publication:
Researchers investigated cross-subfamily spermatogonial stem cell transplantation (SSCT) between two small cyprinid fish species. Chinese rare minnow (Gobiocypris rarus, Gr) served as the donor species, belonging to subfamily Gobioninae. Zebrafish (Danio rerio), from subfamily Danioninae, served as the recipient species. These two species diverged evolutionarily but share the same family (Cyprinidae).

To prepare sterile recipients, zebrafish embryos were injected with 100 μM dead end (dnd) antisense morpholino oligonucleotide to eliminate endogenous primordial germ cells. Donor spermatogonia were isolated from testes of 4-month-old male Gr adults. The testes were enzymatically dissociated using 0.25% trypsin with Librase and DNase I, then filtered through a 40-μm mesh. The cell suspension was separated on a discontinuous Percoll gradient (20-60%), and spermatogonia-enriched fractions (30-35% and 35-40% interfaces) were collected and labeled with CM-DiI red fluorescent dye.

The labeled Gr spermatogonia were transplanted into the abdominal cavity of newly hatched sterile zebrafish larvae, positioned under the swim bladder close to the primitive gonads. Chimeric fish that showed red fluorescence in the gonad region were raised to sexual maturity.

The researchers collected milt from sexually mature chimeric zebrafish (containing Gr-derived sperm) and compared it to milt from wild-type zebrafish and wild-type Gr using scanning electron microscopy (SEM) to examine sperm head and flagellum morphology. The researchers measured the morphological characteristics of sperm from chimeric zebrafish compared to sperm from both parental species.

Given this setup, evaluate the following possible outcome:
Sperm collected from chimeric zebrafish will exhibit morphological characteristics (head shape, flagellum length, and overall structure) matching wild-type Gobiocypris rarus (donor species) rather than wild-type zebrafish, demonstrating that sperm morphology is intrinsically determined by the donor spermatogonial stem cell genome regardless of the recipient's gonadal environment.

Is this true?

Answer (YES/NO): NO